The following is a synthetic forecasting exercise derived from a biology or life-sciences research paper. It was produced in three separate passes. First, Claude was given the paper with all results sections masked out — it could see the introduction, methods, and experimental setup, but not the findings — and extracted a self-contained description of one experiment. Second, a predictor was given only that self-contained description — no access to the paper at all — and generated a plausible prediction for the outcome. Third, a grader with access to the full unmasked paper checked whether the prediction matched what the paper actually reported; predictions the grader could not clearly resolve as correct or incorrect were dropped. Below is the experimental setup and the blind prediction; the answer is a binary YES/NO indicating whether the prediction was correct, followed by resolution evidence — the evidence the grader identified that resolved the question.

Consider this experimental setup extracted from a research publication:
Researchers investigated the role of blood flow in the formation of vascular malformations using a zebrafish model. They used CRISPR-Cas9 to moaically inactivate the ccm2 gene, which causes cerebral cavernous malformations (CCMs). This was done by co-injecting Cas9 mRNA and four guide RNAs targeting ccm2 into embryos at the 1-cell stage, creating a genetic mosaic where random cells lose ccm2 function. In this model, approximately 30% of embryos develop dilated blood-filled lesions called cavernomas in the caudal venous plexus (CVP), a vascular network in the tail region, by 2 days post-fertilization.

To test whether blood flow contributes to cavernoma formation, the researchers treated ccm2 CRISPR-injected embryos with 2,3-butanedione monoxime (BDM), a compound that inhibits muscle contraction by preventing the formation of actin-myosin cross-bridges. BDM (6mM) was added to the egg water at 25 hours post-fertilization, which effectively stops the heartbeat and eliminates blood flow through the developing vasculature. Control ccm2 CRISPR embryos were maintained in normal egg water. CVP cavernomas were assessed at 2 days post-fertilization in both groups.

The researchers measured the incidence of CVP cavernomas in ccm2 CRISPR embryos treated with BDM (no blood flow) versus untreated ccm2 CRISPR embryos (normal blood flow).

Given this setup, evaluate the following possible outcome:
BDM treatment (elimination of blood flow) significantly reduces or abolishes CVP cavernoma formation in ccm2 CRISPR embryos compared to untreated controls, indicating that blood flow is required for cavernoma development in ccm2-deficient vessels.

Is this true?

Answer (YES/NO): YES